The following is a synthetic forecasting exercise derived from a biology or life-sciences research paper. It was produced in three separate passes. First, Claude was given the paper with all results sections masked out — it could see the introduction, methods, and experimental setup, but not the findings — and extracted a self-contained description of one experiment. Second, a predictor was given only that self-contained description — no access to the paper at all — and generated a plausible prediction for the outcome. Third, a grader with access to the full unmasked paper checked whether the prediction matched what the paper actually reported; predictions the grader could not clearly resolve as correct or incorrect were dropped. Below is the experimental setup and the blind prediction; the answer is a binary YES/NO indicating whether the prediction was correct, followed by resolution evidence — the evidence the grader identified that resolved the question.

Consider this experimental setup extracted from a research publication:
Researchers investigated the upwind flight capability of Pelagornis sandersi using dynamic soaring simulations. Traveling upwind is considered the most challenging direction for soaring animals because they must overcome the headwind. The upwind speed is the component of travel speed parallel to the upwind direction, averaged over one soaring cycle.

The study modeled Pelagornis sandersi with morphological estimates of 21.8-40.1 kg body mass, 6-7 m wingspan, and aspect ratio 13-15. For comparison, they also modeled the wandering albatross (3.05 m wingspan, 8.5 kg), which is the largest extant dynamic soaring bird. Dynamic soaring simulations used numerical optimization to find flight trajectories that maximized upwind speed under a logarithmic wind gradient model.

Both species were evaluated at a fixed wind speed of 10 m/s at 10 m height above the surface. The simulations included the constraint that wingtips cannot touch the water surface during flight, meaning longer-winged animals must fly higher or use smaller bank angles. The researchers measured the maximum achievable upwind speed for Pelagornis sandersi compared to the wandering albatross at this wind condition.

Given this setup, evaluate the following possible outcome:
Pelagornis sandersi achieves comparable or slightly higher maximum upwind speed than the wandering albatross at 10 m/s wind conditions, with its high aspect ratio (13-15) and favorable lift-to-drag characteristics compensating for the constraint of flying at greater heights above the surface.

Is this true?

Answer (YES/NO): NO